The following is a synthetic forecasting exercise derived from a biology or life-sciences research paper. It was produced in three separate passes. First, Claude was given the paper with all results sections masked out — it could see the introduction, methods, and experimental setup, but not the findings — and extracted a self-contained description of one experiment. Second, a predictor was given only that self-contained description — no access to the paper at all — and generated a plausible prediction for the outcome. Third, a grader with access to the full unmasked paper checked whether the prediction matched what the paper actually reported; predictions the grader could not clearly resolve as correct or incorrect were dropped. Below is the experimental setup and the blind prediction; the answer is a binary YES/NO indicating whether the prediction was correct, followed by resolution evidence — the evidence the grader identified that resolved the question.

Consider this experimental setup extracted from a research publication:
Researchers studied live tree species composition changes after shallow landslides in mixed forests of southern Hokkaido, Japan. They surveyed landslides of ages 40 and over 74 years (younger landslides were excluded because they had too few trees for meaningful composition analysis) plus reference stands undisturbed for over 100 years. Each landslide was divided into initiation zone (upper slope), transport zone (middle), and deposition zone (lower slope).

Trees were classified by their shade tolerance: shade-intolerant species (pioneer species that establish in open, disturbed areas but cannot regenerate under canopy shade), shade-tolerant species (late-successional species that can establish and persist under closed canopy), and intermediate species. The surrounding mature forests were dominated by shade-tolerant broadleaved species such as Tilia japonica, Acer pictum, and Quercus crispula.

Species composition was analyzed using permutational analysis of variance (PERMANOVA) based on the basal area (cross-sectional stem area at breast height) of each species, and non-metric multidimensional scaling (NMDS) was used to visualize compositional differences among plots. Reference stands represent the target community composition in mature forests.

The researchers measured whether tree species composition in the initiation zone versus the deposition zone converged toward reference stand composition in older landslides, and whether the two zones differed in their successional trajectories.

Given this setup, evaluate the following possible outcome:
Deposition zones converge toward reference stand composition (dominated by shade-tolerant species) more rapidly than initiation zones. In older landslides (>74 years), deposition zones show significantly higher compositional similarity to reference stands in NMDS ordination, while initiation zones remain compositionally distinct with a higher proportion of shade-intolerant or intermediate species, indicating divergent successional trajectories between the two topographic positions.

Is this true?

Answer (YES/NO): NO